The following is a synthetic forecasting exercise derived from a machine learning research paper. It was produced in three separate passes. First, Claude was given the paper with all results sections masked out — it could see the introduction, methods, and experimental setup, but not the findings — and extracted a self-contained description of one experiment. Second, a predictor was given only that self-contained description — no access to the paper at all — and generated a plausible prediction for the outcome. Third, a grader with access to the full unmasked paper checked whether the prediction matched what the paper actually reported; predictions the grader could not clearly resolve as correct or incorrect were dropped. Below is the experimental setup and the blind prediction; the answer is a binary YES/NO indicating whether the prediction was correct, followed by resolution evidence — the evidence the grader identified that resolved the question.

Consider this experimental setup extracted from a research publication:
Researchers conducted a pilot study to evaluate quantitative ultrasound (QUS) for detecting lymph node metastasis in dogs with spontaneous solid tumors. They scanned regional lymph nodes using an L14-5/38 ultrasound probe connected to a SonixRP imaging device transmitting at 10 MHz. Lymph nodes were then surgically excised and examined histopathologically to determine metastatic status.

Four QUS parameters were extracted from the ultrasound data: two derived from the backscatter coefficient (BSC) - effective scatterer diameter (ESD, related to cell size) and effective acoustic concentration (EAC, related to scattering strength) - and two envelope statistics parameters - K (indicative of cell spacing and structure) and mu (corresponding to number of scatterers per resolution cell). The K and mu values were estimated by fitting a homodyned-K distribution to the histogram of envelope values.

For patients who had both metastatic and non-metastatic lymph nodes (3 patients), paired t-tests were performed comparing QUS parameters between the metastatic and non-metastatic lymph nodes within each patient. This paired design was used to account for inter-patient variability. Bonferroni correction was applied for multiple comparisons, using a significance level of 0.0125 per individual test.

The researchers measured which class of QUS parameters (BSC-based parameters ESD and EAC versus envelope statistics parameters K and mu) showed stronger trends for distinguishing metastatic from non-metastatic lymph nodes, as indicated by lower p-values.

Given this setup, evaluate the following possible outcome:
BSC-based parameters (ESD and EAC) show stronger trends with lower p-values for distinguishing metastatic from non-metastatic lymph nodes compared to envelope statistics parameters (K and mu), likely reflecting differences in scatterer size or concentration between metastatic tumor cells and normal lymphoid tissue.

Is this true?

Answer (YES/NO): NO